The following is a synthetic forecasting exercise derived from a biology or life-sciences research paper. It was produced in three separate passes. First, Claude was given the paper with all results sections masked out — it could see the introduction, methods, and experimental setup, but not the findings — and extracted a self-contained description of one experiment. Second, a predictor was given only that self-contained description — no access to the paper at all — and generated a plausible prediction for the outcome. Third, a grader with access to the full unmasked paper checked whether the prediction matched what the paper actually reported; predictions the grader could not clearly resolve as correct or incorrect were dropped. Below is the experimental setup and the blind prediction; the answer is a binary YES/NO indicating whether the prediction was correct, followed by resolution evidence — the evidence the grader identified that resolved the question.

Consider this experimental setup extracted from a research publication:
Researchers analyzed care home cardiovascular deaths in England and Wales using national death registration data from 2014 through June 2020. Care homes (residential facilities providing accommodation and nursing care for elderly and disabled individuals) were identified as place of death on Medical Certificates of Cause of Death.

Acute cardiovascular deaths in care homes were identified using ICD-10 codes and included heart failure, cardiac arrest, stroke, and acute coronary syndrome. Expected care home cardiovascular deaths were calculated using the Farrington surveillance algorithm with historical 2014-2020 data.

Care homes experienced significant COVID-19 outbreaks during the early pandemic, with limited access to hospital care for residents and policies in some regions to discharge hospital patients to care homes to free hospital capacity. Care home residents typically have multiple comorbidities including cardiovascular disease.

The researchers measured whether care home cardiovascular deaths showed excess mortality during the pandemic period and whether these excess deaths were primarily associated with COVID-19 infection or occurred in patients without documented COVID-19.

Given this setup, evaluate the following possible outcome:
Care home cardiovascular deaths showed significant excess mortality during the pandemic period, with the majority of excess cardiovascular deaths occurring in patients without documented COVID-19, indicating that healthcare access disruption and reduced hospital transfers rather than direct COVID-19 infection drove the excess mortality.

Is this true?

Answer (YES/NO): YES